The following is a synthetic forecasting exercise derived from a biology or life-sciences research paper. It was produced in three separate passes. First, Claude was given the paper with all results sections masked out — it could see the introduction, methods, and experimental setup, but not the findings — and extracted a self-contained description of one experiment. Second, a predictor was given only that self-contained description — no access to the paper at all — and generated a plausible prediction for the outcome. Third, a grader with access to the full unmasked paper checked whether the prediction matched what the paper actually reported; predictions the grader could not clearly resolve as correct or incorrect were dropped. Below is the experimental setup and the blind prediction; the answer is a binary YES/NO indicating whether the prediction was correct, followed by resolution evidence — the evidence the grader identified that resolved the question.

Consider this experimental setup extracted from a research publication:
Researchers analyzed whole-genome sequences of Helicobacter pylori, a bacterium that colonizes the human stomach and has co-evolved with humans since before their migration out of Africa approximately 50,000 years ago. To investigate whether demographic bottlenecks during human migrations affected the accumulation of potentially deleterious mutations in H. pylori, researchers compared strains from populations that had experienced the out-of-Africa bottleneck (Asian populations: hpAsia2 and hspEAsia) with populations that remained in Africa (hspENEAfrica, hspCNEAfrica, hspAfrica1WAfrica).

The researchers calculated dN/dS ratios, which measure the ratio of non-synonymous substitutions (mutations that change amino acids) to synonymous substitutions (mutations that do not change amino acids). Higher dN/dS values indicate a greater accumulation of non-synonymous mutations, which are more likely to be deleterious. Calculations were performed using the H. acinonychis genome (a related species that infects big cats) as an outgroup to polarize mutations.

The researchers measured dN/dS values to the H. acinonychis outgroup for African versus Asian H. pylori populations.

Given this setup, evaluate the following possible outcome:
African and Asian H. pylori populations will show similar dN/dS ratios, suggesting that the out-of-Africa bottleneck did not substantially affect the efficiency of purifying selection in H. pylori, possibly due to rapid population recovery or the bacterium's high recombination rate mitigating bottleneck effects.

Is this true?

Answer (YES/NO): NO